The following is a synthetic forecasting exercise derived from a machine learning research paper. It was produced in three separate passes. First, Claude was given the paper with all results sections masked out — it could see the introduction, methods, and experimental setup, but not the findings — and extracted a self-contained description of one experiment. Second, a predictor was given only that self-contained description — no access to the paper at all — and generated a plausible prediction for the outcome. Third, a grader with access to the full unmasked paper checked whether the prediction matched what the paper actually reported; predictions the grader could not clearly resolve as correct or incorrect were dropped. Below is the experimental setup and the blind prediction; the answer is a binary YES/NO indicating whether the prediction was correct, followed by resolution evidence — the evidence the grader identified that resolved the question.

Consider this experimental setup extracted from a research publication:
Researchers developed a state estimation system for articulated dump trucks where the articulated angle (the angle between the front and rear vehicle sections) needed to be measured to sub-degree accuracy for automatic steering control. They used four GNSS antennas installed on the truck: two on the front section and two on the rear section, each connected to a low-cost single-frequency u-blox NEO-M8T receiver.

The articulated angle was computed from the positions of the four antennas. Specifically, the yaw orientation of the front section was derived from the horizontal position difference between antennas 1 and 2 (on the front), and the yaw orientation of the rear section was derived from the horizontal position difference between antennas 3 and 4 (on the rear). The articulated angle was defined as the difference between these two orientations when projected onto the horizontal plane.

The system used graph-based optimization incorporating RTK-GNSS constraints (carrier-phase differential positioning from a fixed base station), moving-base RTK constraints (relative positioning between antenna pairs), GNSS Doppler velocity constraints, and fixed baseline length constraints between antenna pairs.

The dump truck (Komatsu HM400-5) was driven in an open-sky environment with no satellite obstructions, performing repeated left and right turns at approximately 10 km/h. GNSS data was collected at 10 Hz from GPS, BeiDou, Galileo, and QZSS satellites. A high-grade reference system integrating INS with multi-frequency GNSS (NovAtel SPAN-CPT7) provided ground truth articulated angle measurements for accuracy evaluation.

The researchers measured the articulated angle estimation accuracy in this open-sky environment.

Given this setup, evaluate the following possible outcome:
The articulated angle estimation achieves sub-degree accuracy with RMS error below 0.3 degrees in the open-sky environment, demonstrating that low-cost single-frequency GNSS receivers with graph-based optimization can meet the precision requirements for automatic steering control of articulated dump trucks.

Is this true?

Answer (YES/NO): YES